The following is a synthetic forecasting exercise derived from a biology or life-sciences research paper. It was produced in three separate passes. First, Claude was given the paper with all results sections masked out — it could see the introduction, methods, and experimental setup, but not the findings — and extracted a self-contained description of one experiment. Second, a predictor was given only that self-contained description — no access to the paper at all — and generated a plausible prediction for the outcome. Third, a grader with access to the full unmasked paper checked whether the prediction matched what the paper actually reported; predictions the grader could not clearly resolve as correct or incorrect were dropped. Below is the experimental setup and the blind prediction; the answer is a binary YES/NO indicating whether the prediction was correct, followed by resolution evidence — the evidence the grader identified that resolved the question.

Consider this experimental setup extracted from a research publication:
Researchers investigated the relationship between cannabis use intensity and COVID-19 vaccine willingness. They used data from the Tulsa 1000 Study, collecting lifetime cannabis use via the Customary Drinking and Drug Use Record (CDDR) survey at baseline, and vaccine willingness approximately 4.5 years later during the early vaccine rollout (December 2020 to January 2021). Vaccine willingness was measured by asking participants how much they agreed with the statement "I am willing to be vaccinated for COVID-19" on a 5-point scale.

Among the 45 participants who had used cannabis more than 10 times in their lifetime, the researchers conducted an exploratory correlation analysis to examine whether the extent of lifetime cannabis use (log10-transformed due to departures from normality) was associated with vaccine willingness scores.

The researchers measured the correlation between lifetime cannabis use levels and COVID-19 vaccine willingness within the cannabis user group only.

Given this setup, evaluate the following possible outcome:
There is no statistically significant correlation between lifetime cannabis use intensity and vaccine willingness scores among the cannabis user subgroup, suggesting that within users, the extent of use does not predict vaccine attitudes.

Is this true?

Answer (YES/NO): NO